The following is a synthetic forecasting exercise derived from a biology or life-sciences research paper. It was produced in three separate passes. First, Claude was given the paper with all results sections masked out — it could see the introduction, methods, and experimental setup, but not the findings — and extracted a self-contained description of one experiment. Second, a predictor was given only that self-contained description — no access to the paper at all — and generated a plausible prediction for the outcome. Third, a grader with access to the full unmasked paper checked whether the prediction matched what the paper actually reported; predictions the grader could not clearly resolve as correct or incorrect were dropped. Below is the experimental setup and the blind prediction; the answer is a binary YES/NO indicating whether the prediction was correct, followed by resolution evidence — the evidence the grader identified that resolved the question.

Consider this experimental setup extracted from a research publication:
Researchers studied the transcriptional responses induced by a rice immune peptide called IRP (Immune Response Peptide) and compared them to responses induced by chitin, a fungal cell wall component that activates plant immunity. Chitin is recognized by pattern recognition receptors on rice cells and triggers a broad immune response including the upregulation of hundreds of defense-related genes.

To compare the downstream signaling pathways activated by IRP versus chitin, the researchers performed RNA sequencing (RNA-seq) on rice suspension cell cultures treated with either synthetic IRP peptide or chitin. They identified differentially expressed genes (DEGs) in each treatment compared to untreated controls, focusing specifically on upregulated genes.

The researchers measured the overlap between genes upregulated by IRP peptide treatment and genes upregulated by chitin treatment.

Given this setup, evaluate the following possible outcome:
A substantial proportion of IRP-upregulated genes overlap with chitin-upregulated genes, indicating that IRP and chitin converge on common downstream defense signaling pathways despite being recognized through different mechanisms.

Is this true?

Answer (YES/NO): YES